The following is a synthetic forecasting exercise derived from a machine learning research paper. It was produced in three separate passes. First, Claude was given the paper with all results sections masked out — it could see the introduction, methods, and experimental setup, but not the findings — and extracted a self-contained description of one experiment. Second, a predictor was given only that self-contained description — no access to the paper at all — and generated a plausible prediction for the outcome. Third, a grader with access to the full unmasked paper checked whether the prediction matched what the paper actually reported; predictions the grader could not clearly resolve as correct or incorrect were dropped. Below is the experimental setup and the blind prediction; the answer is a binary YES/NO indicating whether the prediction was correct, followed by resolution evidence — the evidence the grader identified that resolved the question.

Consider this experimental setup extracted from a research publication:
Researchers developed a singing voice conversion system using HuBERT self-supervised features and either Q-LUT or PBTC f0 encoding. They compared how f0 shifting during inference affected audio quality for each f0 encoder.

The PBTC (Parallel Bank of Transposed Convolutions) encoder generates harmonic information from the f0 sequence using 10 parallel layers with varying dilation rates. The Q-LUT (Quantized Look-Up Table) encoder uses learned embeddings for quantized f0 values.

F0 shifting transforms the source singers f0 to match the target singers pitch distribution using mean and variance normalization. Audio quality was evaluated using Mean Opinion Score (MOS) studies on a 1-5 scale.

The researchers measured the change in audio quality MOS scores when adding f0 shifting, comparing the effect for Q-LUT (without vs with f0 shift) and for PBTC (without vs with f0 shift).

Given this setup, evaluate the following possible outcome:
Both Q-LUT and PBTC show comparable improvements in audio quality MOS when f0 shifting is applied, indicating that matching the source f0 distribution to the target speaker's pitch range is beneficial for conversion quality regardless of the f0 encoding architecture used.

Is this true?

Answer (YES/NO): NO